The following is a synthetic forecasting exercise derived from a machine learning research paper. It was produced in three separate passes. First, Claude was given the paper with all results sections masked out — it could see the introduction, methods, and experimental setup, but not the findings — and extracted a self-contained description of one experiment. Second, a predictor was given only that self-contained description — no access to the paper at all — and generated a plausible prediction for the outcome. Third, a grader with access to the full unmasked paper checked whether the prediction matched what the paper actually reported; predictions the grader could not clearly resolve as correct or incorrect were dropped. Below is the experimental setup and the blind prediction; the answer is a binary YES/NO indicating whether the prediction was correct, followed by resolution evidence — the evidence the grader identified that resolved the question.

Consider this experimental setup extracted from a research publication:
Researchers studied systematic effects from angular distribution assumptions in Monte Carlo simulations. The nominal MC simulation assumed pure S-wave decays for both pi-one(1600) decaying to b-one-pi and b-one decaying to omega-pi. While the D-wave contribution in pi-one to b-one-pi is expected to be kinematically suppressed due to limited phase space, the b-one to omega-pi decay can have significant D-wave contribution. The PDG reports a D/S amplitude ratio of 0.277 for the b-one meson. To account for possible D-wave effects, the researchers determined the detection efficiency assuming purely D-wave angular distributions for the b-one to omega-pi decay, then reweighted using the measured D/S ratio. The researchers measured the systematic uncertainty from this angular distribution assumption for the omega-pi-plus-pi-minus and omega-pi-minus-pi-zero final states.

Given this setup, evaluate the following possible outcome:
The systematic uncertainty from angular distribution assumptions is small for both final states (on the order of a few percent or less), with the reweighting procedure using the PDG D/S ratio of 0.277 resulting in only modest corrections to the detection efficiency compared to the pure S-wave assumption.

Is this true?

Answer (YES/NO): YES